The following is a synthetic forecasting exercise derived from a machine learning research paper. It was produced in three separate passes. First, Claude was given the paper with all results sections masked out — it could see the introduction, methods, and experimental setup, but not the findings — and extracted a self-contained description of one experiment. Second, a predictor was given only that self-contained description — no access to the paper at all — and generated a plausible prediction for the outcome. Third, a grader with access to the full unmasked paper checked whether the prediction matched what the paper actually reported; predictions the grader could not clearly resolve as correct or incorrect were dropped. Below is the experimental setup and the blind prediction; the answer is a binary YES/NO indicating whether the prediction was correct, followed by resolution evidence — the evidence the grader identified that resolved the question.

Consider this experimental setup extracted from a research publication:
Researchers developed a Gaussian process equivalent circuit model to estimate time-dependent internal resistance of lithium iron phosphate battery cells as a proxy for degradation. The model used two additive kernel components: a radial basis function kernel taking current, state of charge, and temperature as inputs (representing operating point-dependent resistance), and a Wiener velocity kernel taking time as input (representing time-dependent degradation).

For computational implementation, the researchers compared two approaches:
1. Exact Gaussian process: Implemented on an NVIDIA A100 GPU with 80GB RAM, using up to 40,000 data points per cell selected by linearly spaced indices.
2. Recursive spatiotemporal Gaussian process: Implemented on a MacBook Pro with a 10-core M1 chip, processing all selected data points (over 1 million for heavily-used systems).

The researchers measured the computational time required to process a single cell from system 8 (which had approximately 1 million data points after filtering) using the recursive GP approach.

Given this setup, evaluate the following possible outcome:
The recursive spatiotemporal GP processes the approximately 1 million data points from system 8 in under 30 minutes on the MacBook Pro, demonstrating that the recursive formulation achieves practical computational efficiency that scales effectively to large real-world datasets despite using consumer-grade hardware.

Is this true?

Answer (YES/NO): NO